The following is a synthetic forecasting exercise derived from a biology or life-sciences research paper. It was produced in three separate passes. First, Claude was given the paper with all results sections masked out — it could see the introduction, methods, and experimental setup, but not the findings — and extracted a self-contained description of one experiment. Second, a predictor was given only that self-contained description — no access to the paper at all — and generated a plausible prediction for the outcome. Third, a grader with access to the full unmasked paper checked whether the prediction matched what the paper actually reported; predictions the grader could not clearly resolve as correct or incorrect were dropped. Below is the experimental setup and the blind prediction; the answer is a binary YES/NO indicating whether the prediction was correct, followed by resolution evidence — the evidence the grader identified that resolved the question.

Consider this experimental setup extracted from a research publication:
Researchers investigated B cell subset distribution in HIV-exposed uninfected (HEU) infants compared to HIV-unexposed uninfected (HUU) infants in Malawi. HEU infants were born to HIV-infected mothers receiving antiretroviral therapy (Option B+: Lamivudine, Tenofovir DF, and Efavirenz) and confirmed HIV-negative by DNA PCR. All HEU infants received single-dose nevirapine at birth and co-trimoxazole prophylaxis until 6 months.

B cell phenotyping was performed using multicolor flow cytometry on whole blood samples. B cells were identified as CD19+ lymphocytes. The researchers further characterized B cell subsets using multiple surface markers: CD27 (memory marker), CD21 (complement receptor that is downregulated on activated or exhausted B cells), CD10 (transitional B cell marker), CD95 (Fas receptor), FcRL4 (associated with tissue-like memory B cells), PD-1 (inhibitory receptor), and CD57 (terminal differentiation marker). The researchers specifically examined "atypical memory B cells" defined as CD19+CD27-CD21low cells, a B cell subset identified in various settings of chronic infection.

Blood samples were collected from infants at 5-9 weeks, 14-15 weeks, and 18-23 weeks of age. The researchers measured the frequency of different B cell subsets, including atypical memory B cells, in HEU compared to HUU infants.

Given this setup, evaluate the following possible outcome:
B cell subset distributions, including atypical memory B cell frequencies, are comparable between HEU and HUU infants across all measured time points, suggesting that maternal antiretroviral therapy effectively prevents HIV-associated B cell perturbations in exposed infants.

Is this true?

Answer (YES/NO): NO